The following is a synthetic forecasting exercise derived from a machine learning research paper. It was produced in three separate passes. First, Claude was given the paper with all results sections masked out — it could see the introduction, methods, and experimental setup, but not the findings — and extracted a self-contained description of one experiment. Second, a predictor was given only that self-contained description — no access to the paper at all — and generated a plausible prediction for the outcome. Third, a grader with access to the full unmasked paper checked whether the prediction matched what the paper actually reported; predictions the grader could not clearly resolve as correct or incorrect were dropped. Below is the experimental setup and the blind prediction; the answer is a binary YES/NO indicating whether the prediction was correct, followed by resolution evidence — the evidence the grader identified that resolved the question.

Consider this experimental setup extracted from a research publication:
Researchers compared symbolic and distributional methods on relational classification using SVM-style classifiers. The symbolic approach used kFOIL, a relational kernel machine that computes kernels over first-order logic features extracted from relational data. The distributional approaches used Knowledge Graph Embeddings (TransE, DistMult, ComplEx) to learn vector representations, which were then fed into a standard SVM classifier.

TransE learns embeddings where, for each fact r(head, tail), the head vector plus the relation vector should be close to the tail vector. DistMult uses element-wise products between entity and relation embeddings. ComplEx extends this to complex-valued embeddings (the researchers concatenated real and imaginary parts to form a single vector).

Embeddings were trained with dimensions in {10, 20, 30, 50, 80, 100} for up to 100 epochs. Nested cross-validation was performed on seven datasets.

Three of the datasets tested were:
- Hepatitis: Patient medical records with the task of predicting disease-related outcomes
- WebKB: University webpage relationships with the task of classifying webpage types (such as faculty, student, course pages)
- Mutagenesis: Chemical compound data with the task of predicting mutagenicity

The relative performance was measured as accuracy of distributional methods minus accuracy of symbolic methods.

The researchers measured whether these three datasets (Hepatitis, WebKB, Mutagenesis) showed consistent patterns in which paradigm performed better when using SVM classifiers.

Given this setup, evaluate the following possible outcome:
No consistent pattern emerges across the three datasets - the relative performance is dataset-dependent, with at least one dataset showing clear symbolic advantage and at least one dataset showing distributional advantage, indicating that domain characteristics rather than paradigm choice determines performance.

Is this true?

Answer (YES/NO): YES